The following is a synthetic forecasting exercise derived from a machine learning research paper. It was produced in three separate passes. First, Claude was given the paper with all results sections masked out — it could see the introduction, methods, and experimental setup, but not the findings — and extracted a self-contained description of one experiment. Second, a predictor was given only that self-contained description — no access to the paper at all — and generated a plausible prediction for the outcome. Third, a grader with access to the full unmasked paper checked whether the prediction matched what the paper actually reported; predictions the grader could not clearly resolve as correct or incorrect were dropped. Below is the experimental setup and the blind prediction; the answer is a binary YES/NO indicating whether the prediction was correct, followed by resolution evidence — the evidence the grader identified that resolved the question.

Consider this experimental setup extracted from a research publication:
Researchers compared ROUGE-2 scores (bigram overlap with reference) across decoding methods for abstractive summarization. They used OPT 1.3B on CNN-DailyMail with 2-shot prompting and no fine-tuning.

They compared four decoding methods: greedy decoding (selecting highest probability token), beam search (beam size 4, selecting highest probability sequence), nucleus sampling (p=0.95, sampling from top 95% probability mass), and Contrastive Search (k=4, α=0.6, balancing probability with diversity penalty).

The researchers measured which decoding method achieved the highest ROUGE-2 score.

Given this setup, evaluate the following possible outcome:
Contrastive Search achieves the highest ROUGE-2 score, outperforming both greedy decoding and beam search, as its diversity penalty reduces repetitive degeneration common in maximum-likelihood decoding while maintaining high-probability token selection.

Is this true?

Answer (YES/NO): NO